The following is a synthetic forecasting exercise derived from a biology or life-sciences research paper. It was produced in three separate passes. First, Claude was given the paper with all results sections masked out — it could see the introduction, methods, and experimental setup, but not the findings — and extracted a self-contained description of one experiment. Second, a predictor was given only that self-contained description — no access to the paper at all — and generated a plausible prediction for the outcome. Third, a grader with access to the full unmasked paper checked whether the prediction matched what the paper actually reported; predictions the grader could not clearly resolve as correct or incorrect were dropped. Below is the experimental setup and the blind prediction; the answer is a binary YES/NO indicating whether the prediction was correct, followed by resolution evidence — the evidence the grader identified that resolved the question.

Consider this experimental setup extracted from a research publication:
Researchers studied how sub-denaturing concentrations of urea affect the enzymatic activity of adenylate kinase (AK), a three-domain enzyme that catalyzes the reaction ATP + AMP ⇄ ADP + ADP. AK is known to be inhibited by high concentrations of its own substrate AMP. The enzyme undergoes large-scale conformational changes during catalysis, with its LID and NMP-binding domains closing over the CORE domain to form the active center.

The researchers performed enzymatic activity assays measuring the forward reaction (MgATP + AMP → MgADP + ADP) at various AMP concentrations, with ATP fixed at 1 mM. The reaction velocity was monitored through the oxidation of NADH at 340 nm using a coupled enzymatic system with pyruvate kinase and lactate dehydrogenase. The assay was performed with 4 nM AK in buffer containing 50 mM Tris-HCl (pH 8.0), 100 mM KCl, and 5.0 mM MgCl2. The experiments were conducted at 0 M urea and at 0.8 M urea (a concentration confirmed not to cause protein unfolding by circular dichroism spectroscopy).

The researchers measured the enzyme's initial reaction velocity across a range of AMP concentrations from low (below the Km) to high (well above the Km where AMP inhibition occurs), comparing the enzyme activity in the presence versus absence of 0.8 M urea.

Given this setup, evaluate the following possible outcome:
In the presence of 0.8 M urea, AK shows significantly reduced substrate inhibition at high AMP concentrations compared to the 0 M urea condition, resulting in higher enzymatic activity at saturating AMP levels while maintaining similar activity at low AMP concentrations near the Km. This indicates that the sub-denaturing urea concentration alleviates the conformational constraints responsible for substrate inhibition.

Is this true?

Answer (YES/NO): NO